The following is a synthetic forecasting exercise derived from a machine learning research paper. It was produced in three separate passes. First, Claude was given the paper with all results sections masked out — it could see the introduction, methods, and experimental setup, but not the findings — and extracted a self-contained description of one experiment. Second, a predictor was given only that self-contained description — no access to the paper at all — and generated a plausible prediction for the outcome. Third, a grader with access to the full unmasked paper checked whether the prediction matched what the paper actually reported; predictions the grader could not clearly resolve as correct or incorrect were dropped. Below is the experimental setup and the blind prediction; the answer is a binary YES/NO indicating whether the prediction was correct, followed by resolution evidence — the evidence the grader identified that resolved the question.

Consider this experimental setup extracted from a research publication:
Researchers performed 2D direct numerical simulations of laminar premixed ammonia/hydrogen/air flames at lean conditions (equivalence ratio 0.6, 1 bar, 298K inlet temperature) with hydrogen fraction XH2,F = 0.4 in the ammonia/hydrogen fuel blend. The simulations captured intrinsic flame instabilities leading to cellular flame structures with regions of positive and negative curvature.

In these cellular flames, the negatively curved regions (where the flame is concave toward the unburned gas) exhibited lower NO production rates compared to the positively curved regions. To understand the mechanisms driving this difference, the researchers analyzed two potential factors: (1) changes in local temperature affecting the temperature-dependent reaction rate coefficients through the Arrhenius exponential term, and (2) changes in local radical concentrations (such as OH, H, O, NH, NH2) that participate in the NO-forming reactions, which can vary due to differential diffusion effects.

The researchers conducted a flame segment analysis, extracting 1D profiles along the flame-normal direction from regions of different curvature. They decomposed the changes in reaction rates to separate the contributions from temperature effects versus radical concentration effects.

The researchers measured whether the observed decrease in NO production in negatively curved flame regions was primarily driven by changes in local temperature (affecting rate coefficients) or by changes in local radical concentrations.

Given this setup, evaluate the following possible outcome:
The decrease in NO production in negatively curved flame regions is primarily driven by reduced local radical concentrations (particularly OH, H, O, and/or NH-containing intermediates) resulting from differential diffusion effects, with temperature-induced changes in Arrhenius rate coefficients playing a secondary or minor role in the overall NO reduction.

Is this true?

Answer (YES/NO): YES